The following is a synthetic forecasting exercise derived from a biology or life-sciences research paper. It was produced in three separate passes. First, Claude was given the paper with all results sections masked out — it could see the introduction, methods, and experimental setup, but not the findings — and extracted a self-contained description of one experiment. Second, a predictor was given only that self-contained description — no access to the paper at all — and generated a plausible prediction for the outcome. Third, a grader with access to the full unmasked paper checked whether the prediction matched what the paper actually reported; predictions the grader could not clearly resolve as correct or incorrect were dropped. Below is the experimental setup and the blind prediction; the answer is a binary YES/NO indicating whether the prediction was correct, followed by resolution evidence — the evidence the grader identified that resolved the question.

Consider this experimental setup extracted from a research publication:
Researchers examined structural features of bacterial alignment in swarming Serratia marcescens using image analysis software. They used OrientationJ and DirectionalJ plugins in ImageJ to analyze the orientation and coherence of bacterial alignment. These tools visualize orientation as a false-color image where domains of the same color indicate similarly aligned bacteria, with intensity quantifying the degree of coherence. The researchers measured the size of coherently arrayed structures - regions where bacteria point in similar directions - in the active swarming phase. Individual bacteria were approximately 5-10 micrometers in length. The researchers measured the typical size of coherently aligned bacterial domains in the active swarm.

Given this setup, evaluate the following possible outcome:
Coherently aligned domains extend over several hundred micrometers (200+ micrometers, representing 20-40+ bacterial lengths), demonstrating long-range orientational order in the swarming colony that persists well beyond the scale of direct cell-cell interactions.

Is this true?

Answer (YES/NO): NO